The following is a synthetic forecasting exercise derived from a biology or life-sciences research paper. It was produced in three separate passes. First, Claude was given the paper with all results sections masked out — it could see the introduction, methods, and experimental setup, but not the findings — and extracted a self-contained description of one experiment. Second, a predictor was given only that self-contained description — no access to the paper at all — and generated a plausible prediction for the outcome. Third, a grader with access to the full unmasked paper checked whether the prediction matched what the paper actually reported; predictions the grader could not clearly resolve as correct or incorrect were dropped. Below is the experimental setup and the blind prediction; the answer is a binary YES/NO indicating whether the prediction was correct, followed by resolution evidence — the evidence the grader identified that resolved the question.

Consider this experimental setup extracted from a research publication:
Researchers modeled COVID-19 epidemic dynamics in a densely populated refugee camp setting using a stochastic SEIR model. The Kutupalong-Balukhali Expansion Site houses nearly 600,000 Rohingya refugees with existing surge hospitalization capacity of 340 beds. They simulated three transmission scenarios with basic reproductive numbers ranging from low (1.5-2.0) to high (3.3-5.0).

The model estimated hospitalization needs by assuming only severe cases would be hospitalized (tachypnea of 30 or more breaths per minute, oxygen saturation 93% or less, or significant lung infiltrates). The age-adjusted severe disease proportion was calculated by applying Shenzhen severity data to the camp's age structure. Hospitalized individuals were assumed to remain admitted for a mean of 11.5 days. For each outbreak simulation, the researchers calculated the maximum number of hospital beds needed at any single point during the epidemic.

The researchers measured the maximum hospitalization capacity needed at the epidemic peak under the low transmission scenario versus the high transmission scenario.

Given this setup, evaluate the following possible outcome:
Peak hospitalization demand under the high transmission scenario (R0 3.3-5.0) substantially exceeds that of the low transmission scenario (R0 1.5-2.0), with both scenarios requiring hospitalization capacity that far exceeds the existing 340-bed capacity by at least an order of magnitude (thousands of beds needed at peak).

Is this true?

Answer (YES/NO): YES